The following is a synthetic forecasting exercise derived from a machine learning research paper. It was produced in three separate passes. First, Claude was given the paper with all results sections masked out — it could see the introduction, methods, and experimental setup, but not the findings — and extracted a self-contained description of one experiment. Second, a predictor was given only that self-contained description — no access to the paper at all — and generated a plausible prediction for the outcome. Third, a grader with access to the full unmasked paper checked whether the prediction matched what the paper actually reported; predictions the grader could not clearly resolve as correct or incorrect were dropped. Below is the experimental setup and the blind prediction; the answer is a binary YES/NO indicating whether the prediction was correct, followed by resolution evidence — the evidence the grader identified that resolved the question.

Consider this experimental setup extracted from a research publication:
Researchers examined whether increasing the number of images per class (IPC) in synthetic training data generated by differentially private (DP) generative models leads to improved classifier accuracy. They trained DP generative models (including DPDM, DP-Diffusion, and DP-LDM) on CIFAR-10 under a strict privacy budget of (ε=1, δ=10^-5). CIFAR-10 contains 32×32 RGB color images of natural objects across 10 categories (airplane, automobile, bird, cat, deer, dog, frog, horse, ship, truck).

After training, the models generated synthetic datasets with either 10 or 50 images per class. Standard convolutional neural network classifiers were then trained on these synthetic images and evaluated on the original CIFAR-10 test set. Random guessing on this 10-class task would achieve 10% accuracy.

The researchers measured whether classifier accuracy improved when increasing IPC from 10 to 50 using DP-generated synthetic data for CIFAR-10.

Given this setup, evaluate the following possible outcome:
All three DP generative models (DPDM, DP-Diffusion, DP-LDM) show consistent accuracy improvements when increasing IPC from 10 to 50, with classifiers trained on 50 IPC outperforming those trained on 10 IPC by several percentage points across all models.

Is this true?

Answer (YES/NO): NO